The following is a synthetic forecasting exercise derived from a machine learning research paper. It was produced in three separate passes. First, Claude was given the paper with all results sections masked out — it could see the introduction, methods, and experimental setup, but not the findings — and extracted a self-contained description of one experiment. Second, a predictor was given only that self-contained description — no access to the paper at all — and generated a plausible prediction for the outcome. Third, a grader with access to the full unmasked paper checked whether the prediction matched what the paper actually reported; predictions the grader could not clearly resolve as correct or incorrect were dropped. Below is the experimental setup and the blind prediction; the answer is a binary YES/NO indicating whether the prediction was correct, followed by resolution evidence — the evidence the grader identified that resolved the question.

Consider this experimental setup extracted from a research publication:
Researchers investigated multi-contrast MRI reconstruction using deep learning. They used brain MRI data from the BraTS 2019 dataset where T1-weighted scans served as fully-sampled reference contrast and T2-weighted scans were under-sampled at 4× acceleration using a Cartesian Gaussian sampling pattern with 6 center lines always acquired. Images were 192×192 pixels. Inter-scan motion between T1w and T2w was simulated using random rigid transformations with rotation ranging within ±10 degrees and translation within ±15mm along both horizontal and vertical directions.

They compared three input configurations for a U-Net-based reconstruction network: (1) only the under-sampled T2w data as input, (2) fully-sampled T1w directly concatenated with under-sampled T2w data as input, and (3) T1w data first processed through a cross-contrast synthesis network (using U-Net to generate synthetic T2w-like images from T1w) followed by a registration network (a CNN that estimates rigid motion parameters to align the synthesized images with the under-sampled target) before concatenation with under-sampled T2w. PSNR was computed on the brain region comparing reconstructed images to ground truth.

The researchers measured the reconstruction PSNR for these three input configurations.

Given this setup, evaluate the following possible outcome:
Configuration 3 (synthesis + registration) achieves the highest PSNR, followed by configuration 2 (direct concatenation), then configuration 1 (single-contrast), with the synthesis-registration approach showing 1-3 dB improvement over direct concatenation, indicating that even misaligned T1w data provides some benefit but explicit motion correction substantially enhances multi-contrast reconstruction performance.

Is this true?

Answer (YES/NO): YES